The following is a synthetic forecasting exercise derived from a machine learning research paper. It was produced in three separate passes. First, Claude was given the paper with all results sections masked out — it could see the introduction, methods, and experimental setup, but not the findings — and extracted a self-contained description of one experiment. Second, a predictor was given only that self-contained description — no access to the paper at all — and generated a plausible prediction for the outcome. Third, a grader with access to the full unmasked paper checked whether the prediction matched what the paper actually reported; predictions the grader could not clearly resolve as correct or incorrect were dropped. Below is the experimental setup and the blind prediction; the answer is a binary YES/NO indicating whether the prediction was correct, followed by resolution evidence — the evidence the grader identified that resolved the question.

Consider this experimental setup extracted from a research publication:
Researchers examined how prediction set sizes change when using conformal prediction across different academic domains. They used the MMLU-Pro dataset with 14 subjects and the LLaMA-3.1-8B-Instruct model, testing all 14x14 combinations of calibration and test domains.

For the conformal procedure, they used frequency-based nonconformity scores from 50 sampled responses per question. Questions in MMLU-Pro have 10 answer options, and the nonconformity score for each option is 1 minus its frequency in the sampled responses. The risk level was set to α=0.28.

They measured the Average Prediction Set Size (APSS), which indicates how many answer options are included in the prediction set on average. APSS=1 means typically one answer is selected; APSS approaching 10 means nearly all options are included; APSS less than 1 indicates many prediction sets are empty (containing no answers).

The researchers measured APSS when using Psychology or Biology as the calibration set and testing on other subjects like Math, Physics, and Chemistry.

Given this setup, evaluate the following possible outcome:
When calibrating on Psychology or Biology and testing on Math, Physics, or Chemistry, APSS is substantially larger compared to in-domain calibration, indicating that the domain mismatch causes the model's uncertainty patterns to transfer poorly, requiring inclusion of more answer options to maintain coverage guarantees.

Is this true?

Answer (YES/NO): NO